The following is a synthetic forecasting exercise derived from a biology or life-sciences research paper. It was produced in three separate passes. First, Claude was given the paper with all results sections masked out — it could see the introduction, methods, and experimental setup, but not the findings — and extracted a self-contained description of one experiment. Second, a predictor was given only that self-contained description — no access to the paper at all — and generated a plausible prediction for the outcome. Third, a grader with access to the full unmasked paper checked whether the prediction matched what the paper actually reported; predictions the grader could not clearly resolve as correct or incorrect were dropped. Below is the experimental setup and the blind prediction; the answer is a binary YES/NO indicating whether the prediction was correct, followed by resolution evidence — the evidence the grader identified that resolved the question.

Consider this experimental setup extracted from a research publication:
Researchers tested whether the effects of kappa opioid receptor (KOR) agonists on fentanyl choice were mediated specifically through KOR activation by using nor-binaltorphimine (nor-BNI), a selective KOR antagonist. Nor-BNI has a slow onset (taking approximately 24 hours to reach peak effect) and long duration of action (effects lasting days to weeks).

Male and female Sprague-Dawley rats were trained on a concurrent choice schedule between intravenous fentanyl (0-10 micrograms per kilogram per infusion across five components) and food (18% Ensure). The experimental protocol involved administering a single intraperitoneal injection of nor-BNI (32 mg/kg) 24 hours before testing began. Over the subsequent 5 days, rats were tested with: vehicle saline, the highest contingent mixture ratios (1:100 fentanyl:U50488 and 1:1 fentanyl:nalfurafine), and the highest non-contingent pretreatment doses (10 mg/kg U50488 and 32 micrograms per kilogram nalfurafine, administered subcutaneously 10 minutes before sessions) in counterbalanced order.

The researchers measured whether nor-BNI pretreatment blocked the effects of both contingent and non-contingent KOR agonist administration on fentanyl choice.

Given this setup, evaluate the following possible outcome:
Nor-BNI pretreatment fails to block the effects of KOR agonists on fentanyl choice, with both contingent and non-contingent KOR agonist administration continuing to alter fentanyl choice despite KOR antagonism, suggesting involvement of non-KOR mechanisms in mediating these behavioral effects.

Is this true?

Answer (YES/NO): NO